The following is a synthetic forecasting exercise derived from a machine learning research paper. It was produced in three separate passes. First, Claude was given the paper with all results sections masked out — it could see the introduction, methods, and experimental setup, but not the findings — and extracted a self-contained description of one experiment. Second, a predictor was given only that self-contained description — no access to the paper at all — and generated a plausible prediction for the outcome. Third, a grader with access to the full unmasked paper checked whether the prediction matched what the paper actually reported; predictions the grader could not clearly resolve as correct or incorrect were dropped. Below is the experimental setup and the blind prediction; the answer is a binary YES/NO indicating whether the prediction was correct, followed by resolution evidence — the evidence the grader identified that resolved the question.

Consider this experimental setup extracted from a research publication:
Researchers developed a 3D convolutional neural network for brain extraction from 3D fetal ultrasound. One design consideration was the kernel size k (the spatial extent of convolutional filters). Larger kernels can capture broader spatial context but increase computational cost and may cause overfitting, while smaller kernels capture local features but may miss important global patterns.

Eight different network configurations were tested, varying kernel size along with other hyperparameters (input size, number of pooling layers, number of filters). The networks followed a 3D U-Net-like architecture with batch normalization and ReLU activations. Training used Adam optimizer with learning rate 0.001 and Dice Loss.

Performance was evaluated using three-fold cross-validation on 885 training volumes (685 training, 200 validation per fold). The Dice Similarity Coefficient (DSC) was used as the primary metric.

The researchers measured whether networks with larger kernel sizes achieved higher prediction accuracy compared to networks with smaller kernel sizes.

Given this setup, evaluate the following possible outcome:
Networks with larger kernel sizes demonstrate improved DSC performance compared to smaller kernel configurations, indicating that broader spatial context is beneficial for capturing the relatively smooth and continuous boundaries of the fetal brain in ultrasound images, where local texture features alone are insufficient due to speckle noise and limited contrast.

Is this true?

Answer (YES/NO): NO